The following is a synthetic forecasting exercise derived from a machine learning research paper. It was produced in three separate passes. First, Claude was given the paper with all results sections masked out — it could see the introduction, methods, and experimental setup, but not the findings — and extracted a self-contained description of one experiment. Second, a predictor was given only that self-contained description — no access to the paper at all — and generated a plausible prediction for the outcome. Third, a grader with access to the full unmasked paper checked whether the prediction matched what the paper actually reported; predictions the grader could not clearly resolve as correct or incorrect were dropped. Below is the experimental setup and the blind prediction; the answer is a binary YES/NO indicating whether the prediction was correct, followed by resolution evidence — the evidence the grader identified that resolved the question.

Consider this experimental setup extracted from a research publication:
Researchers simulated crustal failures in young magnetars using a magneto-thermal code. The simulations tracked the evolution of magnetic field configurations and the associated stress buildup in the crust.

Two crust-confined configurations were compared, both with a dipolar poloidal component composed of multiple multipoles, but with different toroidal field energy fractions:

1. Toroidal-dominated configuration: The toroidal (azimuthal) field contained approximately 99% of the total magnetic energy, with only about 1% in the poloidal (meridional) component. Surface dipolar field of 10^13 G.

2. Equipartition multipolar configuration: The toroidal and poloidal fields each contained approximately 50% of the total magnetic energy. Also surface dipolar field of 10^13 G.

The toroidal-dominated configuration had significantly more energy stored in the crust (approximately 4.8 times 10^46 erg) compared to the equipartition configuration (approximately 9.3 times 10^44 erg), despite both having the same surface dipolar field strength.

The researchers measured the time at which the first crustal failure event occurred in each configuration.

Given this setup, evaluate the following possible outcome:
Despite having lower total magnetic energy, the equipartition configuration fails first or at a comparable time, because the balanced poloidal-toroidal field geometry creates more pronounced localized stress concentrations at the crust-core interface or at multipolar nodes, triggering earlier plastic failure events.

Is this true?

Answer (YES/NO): NO